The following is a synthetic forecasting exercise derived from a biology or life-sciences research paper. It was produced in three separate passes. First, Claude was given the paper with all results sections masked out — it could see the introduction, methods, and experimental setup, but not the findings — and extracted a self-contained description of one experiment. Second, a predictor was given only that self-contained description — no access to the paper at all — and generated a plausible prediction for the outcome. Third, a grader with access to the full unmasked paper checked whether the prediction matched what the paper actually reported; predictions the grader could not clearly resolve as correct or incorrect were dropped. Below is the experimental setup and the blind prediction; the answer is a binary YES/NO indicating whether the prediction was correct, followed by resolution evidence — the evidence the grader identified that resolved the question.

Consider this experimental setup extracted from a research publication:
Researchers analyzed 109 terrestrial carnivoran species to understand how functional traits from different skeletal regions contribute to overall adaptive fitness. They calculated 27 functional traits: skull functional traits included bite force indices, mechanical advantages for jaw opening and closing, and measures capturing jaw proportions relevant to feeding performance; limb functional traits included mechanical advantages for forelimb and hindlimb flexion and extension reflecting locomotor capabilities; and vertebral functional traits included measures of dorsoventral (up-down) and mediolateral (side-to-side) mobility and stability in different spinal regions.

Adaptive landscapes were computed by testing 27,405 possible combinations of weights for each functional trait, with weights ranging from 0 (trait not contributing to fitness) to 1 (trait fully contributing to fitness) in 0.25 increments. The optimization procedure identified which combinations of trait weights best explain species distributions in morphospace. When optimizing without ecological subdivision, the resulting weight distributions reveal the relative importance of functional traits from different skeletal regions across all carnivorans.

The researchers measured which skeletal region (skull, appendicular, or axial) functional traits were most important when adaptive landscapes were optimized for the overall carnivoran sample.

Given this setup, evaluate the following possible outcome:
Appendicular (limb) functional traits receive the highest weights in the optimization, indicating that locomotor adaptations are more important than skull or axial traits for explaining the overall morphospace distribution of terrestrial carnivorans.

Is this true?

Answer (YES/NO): NO